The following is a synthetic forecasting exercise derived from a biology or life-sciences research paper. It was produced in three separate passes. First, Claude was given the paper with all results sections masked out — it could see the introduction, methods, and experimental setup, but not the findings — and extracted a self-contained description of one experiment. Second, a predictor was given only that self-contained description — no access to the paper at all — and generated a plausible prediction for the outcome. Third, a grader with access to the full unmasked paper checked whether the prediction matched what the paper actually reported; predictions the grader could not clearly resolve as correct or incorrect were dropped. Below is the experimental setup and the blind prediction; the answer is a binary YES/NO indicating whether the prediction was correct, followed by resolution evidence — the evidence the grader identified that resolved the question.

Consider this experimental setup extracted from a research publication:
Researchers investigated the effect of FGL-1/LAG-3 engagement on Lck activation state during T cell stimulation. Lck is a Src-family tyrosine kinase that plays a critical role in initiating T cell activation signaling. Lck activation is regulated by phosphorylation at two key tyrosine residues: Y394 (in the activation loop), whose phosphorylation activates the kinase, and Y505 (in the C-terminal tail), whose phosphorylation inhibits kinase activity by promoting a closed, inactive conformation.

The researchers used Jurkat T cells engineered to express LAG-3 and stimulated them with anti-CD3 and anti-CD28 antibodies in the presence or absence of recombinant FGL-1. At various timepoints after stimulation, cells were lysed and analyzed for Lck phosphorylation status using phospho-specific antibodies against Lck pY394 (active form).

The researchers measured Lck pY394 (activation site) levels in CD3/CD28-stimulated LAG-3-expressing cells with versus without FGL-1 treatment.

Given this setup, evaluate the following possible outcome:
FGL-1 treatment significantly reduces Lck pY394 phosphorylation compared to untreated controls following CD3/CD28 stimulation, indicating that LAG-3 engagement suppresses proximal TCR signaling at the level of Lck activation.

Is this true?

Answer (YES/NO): YES